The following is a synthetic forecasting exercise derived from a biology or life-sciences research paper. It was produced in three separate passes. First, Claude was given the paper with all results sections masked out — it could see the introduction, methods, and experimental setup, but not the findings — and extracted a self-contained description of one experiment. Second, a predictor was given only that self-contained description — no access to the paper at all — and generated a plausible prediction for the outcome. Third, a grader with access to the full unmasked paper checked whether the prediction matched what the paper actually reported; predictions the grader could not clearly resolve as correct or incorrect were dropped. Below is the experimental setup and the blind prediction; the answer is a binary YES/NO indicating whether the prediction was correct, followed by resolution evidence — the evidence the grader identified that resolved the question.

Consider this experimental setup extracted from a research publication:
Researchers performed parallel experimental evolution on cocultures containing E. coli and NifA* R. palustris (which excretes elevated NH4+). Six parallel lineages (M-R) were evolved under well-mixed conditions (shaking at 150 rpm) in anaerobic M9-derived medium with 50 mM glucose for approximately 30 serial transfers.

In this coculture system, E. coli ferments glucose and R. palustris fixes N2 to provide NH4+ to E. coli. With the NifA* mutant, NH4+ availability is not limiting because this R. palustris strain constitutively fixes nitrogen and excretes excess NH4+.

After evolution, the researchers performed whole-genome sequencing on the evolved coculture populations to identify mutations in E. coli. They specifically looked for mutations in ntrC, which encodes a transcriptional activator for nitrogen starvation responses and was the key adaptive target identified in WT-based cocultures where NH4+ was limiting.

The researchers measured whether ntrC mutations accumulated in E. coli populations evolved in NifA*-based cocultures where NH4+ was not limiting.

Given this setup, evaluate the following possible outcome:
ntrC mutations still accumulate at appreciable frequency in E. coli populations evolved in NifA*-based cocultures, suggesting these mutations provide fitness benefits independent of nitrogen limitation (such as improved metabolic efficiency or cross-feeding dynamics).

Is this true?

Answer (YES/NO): YES